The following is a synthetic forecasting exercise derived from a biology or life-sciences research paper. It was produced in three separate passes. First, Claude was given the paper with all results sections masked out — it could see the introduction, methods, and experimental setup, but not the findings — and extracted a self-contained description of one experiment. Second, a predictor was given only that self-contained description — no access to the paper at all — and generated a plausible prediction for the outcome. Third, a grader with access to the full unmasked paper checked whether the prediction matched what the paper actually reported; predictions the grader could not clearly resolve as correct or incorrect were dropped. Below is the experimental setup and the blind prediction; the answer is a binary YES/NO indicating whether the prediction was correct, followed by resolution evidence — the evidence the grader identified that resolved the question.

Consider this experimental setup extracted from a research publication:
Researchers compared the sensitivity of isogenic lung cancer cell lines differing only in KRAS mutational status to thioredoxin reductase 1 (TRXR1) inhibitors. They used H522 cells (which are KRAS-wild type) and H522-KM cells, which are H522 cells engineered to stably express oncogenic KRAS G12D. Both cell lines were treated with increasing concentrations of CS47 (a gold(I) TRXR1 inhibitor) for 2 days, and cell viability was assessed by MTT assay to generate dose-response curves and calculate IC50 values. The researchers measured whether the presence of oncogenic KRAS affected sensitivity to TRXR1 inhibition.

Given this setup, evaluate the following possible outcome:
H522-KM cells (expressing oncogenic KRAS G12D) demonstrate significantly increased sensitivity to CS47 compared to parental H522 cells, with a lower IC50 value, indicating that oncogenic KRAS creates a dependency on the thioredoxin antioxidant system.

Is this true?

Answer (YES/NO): NO